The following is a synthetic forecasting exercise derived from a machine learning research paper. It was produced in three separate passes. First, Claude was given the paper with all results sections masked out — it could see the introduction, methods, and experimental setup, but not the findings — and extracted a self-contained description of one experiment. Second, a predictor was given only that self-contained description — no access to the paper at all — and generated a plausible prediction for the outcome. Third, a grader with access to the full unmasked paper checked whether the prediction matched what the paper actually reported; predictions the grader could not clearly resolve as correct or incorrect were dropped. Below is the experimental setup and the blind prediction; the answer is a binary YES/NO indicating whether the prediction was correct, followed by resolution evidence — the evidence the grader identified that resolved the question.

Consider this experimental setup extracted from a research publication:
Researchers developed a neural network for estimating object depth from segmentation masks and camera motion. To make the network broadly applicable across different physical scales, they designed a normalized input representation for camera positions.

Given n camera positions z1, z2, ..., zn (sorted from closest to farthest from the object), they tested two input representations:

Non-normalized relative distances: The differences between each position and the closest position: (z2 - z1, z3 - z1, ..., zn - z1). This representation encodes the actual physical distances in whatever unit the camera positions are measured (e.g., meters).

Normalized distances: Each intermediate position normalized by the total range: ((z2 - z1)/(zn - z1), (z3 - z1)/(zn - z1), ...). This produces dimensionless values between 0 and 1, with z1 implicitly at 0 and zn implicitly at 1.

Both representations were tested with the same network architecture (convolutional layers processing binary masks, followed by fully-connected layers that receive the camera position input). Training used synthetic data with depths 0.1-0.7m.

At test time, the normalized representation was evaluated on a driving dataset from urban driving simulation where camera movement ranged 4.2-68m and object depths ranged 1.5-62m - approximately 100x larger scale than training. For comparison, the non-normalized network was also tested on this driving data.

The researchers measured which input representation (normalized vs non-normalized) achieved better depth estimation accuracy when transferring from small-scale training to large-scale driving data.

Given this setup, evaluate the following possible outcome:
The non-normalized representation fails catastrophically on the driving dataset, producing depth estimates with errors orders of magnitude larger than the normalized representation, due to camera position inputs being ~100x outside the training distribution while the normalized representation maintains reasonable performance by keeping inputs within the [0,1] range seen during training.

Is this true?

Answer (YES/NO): NO